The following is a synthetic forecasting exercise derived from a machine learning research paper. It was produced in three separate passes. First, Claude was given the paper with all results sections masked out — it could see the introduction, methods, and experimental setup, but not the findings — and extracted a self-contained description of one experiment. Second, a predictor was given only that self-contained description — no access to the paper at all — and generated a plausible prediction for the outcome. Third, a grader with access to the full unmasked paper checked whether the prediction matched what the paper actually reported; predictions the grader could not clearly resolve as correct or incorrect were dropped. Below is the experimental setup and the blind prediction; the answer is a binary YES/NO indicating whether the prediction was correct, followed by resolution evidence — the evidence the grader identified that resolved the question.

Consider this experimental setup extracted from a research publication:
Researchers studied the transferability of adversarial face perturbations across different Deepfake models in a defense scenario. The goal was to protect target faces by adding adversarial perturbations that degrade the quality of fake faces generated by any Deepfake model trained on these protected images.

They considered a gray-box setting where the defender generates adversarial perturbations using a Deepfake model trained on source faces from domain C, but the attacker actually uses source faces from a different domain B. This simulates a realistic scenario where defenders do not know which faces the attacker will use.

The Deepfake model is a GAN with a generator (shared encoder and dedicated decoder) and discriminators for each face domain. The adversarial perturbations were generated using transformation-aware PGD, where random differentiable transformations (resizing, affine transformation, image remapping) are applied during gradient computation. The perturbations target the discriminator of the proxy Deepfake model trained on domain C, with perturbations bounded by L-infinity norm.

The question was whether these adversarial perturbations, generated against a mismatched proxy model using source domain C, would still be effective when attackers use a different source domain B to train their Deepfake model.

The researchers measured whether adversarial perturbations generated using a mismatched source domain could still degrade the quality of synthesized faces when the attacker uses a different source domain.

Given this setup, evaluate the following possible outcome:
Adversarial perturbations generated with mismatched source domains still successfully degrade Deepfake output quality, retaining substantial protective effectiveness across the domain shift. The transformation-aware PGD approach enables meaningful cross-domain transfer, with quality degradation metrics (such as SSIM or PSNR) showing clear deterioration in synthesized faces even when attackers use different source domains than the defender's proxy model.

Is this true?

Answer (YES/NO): YES